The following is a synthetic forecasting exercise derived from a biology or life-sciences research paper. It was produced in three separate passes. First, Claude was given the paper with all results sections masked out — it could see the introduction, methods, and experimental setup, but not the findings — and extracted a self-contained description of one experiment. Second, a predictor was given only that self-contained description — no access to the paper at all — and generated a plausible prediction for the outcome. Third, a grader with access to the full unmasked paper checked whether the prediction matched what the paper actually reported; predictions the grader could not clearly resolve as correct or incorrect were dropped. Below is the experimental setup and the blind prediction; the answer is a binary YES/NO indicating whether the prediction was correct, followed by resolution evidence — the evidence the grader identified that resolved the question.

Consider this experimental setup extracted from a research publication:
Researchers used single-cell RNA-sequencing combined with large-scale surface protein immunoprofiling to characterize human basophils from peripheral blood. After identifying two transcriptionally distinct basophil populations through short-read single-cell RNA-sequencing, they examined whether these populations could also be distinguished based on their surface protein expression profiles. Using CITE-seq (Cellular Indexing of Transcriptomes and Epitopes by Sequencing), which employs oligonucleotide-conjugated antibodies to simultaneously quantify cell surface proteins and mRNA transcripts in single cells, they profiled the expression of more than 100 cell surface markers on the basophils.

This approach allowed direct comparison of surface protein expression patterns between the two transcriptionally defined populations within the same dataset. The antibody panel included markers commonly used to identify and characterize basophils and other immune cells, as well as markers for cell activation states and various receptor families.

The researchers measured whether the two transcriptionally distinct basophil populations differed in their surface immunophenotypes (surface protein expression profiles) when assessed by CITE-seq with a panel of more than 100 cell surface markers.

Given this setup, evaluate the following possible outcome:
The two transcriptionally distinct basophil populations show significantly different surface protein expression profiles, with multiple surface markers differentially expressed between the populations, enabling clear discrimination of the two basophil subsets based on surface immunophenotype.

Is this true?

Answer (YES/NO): NO